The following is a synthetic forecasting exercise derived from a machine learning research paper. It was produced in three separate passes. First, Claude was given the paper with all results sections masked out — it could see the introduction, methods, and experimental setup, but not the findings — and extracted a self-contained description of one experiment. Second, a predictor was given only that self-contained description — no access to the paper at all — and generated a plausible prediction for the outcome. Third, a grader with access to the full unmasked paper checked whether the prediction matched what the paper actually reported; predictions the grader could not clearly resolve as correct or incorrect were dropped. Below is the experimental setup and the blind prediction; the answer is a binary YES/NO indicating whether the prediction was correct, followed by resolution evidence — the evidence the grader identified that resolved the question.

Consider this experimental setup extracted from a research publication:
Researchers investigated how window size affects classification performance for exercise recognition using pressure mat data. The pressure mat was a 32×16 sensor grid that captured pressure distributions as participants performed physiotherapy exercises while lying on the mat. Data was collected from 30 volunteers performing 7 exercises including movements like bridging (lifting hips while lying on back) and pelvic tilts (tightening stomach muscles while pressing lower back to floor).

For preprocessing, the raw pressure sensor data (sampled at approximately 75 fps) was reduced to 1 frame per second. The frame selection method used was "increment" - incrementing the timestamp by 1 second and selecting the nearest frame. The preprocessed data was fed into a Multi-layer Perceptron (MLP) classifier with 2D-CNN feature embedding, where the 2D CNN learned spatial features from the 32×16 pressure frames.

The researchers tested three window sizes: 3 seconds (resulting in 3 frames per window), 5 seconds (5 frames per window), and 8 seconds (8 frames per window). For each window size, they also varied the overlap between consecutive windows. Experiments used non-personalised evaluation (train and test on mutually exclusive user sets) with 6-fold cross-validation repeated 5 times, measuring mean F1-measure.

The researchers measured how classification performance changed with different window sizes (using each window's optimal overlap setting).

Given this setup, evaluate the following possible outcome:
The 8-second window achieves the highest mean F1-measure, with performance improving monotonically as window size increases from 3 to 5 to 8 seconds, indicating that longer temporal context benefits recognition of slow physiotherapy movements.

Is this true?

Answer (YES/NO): YES